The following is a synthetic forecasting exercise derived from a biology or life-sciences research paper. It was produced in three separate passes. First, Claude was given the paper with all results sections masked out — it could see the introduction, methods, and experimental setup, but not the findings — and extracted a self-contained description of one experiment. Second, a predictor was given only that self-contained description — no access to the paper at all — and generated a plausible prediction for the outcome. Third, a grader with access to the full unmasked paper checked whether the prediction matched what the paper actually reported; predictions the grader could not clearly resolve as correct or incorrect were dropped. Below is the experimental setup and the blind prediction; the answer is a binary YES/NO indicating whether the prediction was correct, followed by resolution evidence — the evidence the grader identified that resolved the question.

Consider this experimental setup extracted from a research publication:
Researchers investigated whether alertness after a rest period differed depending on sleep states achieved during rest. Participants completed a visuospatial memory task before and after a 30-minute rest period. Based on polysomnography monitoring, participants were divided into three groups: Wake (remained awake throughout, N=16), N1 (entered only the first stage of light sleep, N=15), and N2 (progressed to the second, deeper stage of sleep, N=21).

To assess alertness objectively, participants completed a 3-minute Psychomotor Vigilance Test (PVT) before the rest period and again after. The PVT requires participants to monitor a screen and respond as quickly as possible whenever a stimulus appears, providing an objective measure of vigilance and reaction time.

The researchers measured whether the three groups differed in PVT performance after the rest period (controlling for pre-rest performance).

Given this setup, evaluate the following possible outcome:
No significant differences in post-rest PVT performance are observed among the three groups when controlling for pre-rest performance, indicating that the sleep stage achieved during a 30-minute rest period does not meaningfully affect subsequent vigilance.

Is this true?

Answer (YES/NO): YES